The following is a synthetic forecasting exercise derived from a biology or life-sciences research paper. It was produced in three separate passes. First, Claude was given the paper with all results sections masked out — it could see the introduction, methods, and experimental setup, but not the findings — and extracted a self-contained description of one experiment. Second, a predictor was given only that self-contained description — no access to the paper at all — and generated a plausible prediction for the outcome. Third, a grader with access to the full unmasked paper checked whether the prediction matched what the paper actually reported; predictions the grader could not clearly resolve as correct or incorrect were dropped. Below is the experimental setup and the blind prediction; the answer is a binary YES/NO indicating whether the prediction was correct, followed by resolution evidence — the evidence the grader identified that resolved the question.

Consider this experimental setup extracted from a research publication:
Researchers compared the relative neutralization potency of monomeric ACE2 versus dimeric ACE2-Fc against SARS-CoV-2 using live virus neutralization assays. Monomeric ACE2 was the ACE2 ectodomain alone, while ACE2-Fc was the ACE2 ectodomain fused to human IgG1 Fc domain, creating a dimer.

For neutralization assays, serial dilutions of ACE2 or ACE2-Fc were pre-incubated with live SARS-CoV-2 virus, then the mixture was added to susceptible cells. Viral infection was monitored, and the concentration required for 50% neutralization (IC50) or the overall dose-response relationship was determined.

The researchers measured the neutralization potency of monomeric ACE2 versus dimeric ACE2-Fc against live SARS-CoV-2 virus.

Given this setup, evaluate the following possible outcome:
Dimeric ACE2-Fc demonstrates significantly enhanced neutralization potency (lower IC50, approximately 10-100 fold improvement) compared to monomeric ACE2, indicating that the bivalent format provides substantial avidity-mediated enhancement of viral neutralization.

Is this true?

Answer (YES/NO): YES